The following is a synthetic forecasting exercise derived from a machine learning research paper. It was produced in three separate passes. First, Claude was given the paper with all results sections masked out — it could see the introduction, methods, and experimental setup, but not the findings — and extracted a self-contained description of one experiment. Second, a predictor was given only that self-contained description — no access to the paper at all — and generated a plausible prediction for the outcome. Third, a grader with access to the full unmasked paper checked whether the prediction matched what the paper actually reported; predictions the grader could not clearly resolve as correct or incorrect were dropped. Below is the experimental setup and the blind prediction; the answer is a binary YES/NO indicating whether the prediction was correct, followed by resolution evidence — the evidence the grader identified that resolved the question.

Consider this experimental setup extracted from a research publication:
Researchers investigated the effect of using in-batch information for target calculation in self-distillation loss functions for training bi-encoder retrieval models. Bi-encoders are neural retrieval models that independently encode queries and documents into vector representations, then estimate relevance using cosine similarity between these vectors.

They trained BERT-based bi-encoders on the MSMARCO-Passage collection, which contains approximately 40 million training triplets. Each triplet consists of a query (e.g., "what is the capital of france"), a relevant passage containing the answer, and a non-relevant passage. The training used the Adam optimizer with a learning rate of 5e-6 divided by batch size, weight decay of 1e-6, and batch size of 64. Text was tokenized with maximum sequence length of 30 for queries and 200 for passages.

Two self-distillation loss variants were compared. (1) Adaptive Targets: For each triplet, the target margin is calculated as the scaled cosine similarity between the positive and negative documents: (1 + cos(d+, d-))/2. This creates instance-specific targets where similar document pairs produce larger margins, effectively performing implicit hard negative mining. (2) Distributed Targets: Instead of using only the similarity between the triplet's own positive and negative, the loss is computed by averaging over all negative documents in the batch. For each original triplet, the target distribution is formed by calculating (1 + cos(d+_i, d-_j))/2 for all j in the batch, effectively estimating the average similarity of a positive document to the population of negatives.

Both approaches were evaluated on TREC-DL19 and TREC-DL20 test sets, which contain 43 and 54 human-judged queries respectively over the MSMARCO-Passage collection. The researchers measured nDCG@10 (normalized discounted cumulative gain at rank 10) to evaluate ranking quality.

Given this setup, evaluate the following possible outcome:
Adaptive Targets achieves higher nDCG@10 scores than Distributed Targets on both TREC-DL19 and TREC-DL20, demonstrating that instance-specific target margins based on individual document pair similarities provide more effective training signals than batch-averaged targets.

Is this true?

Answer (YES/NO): NO